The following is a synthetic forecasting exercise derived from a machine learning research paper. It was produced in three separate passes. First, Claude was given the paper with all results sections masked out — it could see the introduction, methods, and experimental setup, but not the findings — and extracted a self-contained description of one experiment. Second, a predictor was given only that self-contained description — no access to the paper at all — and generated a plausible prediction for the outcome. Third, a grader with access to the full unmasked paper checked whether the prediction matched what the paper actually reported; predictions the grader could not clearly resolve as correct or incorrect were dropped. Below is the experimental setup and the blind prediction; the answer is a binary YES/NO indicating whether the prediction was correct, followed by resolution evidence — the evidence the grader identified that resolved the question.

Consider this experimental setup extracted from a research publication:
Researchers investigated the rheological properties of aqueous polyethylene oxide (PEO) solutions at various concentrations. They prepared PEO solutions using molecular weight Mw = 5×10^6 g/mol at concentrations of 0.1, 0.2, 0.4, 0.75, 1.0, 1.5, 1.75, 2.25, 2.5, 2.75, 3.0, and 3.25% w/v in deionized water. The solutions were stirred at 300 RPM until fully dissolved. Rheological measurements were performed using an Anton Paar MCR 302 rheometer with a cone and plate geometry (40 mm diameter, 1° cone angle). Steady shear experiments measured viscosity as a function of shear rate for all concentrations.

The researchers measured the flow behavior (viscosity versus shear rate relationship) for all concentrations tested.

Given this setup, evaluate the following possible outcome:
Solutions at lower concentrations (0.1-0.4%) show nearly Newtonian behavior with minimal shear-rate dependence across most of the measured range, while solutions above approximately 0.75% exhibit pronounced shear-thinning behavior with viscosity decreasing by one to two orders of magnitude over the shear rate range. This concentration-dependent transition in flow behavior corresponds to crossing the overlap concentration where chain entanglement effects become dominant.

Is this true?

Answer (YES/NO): NO